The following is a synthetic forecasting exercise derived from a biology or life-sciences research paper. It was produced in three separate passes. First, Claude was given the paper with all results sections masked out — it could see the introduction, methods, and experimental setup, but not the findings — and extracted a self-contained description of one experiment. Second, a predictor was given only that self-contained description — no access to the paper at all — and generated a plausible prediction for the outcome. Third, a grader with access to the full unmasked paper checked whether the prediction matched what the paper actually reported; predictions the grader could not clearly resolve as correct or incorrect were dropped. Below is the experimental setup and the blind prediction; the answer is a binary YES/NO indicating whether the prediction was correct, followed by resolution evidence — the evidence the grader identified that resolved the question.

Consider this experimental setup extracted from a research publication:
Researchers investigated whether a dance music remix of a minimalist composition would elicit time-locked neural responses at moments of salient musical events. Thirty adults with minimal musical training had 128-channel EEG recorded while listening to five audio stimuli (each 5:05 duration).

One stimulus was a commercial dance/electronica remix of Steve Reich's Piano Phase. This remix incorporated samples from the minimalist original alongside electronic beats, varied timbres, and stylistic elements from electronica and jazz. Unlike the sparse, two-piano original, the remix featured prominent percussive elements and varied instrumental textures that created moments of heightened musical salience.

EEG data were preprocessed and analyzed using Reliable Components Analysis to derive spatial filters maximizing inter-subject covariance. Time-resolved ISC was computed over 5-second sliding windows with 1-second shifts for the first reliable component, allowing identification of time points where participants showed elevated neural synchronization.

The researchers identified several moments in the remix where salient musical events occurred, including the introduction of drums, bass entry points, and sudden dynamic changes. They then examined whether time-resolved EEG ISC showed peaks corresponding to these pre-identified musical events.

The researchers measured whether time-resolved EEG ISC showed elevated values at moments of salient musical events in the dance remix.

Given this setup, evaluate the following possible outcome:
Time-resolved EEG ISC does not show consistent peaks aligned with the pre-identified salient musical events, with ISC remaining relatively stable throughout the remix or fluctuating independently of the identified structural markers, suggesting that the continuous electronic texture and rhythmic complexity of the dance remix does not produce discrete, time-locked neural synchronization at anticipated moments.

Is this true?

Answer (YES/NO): NO